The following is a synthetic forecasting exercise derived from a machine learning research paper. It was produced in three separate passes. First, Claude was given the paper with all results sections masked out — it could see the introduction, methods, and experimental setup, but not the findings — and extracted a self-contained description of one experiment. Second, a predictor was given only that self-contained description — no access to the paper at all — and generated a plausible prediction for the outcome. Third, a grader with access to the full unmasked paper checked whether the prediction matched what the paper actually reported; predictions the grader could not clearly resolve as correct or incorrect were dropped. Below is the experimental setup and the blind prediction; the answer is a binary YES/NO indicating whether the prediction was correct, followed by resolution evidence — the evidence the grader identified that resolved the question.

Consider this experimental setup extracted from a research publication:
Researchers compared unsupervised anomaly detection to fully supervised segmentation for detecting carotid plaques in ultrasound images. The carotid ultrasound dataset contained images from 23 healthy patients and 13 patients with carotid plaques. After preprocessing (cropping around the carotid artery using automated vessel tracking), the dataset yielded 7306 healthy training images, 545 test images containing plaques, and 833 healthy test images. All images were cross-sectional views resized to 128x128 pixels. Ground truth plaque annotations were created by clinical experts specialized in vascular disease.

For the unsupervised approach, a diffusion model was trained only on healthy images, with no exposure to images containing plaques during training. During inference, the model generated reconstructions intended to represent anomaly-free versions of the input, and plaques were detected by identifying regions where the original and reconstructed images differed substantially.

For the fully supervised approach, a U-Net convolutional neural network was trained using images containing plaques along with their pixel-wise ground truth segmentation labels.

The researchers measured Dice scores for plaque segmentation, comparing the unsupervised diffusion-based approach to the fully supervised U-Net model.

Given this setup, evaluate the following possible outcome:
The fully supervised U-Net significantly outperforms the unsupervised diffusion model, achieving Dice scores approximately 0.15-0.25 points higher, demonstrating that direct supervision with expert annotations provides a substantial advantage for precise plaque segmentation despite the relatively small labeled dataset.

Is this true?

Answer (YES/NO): NO